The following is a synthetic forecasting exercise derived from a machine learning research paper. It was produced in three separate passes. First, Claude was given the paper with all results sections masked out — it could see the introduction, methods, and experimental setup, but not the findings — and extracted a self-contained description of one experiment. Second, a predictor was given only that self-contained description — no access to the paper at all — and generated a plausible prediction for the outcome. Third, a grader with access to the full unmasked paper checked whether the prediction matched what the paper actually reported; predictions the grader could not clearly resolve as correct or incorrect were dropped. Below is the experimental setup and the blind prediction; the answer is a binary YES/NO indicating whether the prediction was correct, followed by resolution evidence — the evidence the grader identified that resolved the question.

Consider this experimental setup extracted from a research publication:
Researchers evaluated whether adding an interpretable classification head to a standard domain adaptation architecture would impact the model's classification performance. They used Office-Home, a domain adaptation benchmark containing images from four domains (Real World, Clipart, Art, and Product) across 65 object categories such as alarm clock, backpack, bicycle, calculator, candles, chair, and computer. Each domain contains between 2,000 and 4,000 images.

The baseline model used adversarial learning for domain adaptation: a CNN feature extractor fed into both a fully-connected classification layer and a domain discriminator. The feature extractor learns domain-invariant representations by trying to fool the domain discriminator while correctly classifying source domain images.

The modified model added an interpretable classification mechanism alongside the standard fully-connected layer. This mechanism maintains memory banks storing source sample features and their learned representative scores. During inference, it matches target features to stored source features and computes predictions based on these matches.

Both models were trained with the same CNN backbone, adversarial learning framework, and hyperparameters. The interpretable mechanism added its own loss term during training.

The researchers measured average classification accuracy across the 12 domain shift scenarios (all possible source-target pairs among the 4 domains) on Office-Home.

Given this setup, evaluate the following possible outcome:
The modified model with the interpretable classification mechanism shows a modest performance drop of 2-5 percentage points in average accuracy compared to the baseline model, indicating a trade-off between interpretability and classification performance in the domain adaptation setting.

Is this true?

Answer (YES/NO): NO